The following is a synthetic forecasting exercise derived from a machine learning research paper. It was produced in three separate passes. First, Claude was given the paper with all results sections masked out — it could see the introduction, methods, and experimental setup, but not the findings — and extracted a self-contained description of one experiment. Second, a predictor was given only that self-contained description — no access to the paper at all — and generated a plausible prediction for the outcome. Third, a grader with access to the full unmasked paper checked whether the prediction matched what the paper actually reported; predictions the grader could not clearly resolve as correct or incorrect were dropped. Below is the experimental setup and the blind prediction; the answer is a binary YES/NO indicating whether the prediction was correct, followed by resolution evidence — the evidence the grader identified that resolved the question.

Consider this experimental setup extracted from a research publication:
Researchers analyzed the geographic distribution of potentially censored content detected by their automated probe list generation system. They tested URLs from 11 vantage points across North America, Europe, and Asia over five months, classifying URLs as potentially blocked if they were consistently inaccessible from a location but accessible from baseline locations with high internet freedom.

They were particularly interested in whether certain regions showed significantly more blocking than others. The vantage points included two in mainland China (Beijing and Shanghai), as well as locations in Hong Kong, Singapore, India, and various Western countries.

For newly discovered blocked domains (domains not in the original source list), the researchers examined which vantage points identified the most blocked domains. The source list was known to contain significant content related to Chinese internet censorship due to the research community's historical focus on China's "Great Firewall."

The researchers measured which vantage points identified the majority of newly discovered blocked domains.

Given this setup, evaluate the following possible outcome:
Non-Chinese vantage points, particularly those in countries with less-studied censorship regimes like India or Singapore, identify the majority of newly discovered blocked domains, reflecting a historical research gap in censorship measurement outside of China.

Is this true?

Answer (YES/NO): NO